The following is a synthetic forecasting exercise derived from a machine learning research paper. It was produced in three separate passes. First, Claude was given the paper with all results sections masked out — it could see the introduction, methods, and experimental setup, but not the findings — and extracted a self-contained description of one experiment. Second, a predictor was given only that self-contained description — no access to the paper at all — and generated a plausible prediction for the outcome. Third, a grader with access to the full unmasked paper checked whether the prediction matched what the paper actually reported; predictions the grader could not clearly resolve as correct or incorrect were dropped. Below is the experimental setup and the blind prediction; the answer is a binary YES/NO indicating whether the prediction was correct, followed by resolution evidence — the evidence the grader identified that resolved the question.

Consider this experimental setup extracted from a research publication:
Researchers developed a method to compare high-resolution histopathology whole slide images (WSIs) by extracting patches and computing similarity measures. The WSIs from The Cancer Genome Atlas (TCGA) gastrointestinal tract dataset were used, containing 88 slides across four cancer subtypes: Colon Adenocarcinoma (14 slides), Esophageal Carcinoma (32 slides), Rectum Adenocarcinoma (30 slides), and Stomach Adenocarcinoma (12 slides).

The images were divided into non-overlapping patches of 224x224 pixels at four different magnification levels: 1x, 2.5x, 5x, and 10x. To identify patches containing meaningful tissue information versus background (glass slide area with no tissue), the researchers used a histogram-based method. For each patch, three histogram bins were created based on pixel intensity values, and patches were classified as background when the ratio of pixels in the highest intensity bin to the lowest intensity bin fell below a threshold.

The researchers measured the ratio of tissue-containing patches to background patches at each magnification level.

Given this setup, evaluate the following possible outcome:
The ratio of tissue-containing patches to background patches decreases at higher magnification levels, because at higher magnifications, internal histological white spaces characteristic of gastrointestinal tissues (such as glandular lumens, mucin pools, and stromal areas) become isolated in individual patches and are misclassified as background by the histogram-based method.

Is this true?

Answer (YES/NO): NO